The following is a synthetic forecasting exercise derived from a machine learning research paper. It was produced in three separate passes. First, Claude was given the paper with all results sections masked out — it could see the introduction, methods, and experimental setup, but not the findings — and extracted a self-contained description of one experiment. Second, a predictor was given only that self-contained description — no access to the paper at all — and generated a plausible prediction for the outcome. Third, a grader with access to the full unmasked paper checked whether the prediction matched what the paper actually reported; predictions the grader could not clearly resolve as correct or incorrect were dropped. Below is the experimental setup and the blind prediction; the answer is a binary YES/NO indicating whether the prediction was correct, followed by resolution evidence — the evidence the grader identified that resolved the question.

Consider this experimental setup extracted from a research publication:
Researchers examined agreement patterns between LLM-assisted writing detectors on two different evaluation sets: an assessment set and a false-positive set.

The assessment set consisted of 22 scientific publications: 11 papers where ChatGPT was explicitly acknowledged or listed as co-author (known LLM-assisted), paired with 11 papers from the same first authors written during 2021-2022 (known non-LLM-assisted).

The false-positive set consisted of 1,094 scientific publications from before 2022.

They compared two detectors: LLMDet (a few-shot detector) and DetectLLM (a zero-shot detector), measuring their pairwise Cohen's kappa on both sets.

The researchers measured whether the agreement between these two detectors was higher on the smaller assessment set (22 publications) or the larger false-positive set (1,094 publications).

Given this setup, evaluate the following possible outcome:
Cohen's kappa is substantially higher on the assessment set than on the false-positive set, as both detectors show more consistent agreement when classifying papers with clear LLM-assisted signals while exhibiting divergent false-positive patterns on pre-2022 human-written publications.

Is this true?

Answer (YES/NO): NO